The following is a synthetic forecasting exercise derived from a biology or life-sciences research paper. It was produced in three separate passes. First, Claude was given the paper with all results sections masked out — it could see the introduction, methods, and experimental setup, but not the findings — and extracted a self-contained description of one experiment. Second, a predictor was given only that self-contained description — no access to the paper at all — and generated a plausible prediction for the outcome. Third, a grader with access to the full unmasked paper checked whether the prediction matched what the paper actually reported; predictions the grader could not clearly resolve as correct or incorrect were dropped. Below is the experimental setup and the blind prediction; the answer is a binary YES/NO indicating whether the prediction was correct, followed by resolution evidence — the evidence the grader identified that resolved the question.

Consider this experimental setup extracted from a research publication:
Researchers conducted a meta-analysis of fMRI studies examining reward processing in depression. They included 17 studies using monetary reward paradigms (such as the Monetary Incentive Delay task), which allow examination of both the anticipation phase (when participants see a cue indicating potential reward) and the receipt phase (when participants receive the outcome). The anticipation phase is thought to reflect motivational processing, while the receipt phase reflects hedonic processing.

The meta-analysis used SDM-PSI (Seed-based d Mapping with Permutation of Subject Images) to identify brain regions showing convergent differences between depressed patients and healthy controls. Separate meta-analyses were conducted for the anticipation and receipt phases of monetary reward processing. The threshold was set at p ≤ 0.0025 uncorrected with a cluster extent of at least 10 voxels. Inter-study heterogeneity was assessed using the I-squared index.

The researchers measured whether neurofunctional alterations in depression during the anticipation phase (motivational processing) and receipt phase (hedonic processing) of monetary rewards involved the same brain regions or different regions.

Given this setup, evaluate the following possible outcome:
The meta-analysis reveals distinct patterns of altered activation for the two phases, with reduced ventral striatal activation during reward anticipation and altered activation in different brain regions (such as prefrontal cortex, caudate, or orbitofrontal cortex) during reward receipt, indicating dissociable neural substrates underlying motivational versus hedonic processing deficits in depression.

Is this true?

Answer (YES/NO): NO